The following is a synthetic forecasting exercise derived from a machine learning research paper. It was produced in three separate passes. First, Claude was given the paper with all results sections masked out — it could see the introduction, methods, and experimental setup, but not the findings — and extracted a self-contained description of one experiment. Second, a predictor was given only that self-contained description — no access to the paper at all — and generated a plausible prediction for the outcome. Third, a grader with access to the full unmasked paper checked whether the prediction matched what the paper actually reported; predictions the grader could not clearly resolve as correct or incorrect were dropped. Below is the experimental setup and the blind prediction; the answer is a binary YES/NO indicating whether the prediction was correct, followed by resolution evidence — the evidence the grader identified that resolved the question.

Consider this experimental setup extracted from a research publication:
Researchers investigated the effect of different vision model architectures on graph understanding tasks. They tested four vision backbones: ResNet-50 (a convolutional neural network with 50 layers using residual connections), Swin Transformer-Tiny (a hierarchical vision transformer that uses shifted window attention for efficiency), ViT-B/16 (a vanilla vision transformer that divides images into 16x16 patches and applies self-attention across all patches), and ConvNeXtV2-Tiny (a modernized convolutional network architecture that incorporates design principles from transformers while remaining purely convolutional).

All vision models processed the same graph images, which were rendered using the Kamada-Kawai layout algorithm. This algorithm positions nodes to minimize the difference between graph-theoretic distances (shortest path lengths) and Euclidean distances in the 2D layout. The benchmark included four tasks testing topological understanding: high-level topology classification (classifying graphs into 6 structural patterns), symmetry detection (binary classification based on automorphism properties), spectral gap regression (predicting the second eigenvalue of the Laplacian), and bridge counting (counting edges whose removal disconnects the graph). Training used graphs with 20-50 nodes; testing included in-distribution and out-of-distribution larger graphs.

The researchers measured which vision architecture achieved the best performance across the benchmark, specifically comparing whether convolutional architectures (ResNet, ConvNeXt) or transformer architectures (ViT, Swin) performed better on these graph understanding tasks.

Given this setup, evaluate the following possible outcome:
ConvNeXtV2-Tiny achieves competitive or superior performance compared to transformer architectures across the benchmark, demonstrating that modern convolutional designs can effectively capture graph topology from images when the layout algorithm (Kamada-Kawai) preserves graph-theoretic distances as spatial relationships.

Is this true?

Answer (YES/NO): YES